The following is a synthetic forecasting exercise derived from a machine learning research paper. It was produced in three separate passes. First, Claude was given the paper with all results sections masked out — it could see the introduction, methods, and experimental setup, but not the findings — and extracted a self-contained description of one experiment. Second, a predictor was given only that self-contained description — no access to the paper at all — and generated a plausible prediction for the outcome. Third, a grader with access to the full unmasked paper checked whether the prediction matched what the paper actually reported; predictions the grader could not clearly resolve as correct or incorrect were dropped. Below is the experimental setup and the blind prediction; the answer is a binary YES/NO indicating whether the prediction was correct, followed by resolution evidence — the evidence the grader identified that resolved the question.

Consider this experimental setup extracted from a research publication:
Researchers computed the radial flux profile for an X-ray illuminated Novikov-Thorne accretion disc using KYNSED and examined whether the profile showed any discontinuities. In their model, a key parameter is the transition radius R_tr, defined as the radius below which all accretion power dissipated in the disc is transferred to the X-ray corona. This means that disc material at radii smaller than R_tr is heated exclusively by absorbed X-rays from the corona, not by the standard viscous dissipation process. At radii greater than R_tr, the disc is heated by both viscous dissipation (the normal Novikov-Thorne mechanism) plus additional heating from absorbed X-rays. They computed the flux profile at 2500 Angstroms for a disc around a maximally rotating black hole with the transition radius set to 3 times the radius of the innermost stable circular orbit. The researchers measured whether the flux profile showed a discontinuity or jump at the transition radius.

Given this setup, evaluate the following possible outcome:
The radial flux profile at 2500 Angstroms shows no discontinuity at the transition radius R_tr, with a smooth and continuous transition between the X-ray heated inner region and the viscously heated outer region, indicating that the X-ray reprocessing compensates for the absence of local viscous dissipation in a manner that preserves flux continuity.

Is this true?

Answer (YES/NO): NO